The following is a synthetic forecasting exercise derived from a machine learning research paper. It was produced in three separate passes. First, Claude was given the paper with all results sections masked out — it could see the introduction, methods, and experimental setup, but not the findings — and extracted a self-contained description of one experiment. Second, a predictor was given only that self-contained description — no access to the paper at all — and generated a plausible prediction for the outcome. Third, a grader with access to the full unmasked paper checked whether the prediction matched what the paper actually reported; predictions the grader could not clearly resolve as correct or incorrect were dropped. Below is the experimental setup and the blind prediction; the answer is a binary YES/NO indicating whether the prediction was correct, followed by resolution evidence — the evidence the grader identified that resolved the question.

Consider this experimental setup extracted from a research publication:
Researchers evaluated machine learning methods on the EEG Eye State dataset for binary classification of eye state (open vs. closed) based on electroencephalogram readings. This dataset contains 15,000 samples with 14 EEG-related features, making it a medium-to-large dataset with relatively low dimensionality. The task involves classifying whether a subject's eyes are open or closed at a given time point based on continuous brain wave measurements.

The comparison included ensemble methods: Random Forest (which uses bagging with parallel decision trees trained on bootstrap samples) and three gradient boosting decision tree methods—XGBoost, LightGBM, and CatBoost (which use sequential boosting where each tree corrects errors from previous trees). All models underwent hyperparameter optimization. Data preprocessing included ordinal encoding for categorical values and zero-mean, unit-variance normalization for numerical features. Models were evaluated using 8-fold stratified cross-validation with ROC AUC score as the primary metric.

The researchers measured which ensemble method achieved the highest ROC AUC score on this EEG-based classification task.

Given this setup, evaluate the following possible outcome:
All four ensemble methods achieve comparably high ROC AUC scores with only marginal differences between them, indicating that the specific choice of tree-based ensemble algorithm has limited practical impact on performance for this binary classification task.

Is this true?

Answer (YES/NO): NO